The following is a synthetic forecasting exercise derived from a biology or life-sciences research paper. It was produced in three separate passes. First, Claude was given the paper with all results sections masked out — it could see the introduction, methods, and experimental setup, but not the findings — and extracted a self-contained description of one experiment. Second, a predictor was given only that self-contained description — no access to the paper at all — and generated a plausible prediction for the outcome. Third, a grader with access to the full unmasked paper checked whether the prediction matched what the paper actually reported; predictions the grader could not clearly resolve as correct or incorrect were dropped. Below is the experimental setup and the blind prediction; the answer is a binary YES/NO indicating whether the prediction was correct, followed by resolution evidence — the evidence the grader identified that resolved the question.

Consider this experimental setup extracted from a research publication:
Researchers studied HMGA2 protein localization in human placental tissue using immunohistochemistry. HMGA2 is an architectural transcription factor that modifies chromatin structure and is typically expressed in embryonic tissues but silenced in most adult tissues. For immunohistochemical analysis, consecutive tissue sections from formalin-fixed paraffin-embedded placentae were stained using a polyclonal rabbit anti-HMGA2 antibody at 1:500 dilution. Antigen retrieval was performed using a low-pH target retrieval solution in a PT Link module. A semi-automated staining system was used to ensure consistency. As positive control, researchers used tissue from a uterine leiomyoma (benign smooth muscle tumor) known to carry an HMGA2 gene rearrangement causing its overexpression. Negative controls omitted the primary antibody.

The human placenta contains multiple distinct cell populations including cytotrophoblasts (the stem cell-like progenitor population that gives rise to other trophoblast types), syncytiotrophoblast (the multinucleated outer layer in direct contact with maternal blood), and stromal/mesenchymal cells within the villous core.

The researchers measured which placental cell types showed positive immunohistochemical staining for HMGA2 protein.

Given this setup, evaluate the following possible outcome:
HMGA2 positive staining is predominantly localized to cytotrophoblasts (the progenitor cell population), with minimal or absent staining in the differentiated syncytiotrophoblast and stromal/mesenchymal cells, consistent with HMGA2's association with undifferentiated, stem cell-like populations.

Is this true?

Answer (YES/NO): NO